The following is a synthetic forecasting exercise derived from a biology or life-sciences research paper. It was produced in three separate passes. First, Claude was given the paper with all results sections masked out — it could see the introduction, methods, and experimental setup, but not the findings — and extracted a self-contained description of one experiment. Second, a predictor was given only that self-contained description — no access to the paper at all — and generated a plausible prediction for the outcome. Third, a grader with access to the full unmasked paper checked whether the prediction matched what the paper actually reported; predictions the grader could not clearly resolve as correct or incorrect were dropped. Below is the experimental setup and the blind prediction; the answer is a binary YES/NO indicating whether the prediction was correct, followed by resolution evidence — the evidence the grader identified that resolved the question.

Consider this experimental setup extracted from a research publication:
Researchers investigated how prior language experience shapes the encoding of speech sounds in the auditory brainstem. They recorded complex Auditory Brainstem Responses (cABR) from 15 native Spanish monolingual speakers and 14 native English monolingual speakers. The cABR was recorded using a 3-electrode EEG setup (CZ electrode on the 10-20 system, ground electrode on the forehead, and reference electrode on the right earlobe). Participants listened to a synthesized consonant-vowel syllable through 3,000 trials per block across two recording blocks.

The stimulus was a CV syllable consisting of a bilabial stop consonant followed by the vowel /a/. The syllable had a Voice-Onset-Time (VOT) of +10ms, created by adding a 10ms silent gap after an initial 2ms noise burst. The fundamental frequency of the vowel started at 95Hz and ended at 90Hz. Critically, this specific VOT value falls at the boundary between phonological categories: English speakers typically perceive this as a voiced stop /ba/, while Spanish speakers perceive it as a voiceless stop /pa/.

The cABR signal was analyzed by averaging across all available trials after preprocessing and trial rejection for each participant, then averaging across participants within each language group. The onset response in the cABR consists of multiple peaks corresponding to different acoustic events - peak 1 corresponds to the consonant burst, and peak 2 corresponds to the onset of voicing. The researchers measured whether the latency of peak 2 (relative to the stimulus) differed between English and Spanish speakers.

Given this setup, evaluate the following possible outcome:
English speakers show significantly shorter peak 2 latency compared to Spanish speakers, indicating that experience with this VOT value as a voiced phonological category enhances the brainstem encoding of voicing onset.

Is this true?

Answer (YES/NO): YES